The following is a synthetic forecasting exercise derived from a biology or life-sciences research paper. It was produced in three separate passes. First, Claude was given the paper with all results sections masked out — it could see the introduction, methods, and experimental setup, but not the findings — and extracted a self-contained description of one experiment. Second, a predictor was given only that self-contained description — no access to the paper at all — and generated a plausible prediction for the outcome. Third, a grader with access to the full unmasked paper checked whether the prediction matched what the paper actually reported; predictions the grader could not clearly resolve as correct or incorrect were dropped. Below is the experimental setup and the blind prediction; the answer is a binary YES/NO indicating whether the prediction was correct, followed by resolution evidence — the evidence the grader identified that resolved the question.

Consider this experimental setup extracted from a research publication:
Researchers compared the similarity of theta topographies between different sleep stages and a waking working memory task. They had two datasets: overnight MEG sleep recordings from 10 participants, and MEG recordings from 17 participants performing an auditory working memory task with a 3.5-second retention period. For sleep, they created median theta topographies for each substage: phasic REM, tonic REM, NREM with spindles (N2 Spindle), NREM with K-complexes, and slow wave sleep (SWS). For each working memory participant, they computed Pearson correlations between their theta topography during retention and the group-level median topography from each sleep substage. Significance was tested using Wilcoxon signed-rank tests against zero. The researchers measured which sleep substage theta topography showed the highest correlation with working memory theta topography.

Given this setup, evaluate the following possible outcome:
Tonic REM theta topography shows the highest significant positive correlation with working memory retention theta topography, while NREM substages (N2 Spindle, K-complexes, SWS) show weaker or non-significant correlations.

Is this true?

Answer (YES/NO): NO